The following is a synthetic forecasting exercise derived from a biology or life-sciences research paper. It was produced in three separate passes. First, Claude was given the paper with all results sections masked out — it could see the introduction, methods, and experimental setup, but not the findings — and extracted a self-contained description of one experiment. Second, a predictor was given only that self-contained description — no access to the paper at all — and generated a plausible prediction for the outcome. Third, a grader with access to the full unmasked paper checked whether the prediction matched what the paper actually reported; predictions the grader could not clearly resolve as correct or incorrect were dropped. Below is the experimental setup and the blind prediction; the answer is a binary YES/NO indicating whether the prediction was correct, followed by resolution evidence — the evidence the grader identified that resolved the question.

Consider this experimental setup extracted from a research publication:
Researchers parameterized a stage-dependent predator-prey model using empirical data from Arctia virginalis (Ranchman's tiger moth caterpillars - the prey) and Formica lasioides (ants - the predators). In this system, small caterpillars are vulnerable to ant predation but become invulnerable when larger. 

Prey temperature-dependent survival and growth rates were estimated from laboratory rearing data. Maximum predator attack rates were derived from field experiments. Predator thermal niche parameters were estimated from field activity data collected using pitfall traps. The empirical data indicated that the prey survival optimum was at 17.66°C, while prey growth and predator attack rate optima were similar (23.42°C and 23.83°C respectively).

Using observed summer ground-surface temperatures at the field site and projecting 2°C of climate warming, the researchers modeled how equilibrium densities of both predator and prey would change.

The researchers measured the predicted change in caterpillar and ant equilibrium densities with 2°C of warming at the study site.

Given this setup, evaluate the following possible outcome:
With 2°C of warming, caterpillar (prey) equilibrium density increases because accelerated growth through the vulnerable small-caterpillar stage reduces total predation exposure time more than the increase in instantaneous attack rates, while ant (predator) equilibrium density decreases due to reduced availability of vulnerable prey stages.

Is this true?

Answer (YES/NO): NO